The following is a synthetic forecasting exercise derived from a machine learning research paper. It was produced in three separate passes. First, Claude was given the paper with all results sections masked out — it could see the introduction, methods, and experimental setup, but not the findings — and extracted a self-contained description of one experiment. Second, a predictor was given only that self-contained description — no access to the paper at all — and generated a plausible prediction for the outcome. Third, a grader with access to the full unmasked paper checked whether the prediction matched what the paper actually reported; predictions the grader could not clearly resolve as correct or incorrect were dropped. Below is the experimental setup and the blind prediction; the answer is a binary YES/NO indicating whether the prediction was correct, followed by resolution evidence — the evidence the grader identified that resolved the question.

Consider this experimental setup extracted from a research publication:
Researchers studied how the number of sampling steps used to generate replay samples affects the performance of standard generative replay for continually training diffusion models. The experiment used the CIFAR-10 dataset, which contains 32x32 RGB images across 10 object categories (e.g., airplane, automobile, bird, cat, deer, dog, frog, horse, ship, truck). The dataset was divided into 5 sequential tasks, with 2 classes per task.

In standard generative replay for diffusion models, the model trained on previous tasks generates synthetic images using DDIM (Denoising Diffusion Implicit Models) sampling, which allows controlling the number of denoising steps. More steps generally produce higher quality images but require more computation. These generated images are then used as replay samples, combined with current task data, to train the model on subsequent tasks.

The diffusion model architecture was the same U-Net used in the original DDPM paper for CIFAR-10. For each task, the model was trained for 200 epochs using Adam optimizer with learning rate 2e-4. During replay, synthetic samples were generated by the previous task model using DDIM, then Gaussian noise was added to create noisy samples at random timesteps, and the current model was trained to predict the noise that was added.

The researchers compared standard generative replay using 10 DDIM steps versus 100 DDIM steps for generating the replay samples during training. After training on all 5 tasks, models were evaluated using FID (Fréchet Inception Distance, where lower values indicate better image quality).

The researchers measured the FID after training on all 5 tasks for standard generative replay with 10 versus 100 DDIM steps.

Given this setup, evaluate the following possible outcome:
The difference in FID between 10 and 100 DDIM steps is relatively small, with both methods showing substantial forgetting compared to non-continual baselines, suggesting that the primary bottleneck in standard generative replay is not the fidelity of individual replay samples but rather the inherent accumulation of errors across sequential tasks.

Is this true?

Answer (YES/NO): NO